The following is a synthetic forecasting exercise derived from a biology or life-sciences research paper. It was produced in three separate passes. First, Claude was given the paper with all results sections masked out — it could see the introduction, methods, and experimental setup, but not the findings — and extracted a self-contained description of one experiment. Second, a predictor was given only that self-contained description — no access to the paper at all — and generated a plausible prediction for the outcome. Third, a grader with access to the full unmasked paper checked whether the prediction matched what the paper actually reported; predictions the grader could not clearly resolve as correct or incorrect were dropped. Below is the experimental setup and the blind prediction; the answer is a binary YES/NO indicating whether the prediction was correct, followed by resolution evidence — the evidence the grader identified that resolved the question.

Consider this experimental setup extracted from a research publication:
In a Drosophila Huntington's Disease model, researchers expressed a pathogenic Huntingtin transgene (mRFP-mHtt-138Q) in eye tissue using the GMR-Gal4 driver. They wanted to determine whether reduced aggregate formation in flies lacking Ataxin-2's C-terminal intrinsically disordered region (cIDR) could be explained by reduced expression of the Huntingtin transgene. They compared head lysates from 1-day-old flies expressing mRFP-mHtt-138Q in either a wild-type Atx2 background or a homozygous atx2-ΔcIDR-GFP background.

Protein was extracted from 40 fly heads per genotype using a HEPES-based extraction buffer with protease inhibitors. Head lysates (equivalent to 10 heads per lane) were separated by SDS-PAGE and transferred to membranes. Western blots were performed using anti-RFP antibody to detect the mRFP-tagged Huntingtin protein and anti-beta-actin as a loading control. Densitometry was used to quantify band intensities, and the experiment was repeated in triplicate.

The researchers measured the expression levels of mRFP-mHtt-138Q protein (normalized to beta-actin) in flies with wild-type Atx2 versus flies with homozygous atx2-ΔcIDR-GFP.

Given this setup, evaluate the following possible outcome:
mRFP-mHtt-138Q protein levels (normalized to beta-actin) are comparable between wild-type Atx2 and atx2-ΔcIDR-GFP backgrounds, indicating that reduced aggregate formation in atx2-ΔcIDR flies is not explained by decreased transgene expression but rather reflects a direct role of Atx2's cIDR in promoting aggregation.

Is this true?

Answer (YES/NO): YES